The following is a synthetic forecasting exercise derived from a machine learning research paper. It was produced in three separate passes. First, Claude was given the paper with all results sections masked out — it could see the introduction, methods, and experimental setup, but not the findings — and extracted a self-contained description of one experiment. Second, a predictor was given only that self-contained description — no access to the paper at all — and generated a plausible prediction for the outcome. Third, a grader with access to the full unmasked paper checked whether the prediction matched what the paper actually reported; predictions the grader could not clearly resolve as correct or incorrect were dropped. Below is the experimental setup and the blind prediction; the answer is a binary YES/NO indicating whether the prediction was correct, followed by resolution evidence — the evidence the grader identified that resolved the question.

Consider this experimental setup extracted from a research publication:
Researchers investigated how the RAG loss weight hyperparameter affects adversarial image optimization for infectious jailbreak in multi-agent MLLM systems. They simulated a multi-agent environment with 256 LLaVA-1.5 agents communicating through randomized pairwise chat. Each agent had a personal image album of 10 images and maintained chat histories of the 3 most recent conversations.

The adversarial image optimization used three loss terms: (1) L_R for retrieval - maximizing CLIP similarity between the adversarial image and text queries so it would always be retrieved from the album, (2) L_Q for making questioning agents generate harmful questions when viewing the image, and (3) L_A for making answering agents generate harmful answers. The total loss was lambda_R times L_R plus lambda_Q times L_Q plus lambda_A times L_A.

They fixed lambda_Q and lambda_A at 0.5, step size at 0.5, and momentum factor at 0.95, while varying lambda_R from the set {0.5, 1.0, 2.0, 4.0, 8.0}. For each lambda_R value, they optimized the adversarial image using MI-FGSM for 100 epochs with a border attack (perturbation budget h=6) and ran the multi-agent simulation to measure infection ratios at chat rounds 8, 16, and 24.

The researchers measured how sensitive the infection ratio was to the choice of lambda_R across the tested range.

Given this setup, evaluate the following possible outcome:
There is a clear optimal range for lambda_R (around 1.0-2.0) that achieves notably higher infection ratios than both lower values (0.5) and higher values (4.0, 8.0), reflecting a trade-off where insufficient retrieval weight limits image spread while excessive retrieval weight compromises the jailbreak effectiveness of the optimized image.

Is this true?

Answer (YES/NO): NO